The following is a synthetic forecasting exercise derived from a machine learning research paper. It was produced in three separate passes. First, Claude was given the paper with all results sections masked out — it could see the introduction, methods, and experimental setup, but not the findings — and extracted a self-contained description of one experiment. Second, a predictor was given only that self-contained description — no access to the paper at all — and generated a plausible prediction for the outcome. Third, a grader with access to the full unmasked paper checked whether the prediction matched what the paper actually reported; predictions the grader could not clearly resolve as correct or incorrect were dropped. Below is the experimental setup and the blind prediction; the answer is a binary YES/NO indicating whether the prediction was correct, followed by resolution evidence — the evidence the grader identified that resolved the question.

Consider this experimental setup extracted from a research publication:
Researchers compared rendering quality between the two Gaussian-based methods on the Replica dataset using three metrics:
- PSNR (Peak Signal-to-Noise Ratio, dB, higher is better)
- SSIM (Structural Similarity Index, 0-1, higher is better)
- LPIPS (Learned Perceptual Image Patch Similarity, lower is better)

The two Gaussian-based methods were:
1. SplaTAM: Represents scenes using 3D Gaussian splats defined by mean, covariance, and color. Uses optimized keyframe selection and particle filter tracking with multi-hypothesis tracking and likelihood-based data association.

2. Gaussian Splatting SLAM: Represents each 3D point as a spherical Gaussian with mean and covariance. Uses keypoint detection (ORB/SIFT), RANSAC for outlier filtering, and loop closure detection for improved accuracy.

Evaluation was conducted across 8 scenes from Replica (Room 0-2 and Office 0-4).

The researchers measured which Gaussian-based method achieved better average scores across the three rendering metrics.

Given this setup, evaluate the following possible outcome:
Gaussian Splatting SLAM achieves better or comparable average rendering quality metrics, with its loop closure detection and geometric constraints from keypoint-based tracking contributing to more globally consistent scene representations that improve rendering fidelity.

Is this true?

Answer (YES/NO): YES